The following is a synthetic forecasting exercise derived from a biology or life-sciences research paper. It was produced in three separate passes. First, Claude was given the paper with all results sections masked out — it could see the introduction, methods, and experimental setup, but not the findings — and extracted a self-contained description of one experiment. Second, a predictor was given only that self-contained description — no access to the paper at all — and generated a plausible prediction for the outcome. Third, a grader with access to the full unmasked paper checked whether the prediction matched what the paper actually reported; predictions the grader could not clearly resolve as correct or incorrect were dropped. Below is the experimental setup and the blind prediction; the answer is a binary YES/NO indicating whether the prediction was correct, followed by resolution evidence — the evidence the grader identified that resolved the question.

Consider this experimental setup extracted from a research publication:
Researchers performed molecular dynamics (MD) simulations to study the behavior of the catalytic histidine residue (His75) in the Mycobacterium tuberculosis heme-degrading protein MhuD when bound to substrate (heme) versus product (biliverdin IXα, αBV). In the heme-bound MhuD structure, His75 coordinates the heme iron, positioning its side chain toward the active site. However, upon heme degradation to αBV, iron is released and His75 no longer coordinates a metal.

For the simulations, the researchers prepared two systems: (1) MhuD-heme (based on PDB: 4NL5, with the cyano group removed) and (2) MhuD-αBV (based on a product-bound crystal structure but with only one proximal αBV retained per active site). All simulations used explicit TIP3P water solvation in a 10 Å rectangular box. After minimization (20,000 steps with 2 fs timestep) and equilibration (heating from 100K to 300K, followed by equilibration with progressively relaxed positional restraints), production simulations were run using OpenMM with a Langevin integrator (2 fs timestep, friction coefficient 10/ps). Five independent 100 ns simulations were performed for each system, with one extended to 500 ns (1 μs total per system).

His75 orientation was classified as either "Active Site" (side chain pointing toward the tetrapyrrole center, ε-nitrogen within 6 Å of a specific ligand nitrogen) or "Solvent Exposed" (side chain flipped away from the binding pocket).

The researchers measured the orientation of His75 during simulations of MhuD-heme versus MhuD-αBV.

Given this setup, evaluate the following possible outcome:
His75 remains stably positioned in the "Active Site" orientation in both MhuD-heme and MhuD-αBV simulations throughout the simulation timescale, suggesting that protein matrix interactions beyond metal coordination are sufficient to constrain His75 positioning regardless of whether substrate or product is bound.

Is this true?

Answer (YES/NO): NO